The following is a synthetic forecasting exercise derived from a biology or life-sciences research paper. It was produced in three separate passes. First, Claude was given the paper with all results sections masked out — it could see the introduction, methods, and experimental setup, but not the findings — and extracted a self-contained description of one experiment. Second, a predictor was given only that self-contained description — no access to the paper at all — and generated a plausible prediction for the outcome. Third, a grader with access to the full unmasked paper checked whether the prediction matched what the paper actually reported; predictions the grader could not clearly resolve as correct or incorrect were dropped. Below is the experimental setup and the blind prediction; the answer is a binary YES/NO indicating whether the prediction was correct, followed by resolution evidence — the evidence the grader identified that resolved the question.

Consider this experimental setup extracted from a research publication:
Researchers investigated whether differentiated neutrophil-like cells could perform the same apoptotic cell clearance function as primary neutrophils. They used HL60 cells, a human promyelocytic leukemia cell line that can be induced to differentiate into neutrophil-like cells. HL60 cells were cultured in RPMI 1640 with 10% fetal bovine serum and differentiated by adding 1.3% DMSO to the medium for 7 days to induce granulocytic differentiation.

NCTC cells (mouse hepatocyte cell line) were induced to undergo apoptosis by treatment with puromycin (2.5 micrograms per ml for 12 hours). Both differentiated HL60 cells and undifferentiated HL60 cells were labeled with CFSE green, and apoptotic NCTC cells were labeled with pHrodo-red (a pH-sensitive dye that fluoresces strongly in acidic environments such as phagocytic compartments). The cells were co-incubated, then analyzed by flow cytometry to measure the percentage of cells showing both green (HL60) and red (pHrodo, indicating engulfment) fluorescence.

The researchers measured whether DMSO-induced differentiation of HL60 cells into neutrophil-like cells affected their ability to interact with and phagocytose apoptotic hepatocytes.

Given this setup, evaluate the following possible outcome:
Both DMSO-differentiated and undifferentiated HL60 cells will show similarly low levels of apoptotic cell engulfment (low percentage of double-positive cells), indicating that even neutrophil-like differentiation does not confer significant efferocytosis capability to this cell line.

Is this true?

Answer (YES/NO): NO